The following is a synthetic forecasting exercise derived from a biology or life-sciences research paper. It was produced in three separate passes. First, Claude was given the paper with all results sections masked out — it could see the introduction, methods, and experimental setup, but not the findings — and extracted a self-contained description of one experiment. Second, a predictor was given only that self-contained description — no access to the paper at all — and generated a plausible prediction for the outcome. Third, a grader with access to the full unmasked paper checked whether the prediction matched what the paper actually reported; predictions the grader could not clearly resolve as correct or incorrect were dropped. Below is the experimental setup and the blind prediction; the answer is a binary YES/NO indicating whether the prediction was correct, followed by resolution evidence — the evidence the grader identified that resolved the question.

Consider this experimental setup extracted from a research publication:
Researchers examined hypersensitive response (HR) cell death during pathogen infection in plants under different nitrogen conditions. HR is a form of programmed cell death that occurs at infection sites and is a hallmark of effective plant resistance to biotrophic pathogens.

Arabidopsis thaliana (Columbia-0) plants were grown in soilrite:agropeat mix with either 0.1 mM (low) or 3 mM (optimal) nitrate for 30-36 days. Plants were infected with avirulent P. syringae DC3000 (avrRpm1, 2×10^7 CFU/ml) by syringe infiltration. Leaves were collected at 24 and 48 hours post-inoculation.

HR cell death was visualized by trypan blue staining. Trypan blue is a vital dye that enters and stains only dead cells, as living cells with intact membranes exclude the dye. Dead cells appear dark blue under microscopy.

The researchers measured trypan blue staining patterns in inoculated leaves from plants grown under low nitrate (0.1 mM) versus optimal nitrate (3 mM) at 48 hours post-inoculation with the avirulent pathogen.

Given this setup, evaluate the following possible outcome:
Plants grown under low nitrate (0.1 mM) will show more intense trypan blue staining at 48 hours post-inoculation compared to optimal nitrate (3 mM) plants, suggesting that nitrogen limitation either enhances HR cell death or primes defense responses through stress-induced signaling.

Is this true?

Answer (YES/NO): NO